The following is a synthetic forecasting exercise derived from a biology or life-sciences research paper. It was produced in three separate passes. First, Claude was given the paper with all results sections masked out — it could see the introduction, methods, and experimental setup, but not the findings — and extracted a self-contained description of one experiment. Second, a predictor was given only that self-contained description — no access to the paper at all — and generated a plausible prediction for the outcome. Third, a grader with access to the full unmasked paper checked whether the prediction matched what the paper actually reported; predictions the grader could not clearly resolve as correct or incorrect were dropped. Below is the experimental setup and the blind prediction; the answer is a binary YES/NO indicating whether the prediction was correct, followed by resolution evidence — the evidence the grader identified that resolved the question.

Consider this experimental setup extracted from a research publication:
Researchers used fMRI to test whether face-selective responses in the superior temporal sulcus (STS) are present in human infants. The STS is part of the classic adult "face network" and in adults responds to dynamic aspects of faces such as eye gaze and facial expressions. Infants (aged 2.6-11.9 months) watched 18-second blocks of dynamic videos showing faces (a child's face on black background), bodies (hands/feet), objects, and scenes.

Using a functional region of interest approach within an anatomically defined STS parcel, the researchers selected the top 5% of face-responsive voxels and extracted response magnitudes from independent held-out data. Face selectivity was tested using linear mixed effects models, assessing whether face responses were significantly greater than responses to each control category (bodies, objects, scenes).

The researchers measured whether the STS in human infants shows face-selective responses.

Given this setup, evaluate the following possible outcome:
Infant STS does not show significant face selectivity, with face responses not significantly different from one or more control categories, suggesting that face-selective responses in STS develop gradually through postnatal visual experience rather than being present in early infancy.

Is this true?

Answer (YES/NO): NO